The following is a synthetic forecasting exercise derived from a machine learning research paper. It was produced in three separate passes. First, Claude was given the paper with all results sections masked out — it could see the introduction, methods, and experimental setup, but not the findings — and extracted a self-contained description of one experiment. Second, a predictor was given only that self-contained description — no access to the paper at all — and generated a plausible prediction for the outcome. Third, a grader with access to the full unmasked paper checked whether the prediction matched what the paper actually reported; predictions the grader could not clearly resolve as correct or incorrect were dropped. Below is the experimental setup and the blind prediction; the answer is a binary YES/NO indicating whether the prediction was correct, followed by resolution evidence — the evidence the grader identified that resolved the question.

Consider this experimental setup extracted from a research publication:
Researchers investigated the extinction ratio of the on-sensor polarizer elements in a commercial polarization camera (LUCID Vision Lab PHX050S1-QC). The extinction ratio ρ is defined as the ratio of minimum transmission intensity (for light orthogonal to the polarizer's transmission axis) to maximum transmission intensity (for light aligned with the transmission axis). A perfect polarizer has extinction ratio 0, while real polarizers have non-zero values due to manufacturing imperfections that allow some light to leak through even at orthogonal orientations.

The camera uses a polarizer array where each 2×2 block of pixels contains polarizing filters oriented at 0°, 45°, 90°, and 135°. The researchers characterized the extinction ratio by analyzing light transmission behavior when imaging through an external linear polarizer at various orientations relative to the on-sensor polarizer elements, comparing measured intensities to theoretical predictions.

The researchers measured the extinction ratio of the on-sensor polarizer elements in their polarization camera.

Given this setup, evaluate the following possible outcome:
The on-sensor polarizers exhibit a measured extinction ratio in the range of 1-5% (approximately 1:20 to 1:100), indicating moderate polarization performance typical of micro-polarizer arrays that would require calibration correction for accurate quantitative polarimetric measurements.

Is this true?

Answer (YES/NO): NO